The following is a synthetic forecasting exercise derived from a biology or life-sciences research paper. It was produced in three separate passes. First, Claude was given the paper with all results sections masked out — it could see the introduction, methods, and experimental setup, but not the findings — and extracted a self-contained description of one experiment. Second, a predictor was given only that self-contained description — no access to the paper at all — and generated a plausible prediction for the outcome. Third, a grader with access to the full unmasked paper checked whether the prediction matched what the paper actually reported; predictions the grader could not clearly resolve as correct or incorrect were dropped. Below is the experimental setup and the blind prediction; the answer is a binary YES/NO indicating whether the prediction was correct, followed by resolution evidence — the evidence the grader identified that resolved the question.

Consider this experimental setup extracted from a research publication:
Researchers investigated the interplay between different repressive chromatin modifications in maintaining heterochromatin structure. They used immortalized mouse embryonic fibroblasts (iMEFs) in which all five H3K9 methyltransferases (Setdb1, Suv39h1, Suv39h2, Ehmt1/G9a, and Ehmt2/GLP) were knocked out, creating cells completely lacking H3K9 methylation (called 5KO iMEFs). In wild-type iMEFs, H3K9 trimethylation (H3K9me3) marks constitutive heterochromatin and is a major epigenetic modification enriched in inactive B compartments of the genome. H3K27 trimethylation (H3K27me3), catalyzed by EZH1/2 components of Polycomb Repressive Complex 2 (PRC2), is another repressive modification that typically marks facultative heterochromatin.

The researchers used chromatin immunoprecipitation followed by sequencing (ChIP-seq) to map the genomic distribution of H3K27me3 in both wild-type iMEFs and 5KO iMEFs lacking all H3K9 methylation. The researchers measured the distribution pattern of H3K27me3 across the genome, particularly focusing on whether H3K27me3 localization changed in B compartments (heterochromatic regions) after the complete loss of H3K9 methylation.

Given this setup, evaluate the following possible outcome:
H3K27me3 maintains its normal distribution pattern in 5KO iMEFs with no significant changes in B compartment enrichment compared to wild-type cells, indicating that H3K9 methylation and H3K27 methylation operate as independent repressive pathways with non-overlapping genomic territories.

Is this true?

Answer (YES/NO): NO